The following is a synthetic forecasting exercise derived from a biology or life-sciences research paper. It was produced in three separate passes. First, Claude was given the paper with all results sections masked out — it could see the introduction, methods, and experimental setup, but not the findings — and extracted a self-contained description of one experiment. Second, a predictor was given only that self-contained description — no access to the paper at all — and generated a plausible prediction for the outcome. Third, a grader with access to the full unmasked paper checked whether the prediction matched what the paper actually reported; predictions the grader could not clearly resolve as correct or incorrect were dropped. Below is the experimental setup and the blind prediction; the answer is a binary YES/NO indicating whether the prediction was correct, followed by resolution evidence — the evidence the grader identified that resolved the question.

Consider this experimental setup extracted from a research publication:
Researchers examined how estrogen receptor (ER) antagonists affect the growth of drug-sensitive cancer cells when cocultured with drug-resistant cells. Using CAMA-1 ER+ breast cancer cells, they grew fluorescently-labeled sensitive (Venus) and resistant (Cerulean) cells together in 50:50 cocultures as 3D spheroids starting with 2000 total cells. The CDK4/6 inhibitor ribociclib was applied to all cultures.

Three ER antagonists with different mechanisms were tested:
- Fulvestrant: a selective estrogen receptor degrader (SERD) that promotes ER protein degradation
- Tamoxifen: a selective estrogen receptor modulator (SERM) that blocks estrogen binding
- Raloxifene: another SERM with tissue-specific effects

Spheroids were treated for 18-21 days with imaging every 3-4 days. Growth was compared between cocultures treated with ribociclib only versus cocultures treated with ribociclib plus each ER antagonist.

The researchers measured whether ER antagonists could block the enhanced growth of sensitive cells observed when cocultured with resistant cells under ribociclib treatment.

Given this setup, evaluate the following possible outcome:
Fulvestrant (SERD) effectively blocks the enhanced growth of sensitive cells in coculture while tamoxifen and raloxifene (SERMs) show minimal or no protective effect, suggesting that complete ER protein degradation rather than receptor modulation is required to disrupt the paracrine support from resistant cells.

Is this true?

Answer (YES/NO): NO